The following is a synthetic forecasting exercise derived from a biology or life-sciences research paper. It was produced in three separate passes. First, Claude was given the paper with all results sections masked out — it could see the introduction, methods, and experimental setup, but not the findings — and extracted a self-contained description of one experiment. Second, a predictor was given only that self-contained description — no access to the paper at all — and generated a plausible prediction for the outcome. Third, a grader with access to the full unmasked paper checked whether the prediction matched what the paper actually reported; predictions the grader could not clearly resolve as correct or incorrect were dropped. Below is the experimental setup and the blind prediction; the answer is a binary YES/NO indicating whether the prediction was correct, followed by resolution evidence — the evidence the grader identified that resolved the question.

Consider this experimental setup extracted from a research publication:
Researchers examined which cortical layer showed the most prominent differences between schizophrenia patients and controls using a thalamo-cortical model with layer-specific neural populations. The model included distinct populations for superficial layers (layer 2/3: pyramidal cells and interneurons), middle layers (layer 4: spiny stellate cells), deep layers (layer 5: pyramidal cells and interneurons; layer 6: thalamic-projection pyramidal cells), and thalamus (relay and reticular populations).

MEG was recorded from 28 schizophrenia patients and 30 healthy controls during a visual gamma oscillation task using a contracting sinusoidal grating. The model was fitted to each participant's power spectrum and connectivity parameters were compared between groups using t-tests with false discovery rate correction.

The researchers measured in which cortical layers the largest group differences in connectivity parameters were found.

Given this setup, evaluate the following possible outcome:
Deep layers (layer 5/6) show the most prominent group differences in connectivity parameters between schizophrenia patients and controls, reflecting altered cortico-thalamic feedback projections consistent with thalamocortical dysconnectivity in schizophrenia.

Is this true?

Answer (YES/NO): NO